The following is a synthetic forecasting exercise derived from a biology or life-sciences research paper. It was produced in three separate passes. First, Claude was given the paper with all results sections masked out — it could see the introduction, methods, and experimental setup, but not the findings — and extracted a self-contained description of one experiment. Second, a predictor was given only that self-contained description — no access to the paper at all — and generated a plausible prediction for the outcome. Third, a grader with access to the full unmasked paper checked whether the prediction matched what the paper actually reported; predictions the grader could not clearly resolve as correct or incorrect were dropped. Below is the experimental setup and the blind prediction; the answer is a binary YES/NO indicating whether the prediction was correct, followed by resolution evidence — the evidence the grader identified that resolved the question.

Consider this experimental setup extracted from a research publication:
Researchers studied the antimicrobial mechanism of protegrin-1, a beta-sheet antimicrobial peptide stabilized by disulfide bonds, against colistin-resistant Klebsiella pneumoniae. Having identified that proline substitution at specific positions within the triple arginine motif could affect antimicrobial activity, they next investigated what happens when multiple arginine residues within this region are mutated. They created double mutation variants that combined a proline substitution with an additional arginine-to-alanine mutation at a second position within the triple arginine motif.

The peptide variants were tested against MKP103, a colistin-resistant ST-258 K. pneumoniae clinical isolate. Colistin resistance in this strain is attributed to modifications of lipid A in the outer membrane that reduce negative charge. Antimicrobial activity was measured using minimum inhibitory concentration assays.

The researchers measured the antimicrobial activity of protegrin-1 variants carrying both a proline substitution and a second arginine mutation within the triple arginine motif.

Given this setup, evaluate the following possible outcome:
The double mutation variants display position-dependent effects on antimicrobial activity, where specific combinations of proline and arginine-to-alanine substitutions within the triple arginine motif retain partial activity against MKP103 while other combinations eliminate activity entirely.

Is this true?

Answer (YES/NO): NO